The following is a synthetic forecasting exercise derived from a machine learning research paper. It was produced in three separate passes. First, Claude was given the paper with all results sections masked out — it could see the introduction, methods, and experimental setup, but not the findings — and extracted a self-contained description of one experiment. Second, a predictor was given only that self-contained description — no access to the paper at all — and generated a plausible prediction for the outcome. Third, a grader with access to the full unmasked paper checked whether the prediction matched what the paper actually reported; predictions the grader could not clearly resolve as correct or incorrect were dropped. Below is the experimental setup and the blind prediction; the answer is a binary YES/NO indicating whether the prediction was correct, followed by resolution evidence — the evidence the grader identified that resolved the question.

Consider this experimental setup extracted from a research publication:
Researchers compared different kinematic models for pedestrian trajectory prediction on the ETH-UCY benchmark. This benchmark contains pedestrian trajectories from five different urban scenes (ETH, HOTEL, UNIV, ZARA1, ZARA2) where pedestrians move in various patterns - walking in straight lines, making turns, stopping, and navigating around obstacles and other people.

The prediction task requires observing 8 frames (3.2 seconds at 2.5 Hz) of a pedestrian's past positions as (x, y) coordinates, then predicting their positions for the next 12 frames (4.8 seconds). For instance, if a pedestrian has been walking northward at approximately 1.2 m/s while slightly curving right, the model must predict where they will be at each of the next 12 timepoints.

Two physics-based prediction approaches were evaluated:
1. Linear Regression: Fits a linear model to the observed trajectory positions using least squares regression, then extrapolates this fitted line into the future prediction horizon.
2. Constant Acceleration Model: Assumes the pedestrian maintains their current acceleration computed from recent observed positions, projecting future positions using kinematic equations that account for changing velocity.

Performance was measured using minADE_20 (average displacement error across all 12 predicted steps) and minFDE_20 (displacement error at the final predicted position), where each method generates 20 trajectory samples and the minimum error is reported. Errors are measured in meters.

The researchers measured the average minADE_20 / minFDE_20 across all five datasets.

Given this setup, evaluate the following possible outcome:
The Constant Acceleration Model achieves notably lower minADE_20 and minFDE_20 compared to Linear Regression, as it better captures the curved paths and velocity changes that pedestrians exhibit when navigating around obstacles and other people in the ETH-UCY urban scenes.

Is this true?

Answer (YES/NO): NO